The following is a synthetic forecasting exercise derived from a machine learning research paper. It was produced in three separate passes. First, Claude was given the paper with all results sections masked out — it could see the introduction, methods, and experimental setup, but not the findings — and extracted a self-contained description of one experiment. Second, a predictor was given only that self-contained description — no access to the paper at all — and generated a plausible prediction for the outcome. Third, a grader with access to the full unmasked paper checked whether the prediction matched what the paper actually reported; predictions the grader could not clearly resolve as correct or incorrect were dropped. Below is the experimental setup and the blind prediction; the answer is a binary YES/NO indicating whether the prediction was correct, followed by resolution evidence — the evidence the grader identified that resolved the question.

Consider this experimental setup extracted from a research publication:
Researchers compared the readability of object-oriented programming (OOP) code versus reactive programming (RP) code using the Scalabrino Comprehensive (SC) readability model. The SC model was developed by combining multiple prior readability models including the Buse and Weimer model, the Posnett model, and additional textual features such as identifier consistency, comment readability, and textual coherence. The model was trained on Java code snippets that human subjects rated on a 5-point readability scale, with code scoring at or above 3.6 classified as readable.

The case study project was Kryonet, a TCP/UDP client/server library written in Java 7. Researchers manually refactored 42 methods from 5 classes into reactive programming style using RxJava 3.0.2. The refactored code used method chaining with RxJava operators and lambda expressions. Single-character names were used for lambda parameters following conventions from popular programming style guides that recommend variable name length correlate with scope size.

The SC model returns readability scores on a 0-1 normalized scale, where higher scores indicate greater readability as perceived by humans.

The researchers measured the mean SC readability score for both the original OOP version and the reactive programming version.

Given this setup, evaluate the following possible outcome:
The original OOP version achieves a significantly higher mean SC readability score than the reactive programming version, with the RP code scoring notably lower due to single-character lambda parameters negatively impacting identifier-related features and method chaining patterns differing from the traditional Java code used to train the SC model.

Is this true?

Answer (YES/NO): NO